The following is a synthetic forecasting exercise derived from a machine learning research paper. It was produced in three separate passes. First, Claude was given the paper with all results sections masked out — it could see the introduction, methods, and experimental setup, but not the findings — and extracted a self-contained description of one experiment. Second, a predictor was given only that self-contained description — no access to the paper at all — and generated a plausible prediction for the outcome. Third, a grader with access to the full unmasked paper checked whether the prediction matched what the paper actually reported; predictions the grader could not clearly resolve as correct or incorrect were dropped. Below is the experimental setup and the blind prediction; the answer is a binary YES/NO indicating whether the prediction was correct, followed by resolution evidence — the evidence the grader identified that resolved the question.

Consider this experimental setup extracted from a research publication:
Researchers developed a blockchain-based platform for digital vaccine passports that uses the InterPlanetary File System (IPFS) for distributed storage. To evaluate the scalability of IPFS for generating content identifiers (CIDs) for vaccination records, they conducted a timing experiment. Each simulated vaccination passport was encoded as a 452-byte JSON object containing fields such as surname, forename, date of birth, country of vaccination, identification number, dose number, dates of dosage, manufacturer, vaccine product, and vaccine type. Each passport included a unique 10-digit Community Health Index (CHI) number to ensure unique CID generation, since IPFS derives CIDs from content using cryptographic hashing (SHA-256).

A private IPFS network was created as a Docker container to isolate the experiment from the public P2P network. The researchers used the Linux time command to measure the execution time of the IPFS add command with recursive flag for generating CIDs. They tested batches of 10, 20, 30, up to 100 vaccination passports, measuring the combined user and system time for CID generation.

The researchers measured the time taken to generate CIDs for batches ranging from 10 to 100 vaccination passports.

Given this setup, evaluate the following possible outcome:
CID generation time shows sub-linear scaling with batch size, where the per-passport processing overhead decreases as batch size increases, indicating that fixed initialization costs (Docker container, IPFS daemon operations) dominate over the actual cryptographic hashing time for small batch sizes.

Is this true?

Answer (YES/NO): YES